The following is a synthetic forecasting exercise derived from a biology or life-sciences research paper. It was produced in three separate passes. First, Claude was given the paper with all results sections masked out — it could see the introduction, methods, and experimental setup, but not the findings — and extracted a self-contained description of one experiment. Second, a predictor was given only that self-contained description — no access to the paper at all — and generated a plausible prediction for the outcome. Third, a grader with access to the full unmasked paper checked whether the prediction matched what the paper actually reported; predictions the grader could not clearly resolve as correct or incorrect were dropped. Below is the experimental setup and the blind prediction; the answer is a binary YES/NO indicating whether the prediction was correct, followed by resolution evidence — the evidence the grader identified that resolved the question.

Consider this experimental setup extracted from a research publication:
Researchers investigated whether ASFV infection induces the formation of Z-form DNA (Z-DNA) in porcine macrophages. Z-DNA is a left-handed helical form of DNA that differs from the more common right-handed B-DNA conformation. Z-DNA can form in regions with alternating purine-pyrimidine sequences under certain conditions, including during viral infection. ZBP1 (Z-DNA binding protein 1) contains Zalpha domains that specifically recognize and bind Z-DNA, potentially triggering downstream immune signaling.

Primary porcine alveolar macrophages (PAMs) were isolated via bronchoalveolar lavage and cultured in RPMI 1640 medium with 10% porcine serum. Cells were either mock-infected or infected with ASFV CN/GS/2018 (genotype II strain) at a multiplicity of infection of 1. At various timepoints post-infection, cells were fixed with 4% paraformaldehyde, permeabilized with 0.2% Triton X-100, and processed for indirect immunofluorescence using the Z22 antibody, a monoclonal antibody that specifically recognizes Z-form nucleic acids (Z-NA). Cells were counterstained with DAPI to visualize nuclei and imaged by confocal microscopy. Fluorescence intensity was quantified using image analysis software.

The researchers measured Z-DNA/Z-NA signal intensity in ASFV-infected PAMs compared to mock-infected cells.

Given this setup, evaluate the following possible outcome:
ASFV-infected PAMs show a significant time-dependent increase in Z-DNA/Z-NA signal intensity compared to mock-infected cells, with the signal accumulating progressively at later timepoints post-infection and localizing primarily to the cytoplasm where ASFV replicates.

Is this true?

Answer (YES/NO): NO